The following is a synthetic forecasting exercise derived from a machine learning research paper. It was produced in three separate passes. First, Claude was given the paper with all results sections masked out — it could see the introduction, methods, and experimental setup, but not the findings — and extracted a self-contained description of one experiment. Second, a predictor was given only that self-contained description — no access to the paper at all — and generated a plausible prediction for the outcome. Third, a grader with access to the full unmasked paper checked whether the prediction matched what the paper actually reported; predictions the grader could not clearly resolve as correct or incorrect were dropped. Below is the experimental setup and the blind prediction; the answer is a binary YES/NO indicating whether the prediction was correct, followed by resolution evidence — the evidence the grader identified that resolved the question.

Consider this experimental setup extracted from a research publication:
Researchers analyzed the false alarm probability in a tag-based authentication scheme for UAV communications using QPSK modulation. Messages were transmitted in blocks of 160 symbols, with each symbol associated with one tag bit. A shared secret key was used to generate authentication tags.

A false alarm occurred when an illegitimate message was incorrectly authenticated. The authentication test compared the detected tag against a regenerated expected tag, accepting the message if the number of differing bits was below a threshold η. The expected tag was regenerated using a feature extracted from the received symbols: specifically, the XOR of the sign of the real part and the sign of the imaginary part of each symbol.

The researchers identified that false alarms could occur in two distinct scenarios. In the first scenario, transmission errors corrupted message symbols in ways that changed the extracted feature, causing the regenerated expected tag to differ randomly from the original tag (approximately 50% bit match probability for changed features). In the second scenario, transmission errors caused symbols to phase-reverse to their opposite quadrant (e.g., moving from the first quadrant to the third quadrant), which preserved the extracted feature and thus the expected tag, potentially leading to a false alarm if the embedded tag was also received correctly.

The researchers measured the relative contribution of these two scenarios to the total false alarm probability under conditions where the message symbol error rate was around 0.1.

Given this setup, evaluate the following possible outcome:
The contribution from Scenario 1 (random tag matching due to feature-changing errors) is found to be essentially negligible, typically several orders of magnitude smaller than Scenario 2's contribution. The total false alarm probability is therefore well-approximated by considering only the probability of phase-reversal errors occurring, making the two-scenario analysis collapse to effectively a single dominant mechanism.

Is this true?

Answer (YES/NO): NO